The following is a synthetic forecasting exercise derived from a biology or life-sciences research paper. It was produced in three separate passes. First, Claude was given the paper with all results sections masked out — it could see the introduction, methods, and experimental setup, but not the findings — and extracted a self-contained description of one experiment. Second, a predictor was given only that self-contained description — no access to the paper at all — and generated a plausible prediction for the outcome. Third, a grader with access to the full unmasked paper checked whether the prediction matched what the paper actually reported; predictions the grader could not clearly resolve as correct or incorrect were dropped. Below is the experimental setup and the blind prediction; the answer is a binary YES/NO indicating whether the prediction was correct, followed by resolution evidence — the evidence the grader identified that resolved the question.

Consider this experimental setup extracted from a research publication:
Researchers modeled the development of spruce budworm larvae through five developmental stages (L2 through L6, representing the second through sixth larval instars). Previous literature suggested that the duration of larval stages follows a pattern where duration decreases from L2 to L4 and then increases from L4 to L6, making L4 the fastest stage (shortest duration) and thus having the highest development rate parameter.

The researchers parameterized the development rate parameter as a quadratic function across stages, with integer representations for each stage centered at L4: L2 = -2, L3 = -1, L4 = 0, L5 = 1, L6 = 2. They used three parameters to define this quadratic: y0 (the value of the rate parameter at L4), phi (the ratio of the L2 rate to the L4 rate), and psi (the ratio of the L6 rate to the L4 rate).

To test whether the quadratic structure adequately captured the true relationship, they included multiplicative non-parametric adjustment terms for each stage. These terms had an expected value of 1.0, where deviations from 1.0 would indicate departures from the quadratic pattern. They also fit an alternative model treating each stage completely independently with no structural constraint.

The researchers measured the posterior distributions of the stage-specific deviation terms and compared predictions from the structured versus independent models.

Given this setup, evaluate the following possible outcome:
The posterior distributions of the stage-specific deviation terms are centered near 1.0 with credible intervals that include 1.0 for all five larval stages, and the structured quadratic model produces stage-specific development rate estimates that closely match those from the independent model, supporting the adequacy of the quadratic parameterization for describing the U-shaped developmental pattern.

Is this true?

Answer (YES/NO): NO